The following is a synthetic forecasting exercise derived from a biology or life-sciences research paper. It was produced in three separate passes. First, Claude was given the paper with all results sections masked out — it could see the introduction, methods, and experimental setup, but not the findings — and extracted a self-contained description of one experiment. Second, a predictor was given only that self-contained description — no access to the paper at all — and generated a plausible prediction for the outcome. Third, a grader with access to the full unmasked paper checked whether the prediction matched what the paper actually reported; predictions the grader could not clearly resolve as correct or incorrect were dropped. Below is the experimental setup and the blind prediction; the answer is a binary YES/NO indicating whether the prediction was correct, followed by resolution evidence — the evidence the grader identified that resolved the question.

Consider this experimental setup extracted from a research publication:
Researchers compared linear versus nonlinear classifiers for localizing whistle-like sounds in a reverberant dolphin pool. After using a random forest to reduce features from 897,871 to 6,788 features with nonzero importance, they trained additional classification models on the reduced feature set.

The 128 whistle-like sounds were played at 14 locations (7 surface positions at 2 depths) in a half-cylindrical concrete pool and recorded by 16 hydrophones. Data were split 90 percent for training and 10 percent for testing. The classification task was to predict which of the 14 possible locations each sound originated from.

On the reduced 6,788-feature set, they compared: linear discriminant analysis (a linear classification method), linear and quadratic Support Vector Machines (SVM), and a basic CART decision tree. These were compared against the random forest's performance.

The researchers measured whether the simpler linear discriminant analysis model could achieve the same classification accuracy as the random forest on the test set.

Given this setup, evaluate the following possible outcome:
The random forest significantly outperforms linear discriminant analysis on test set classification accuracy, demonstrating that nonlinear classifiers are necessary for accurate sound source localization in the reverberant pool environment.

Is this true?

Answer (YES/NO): NO